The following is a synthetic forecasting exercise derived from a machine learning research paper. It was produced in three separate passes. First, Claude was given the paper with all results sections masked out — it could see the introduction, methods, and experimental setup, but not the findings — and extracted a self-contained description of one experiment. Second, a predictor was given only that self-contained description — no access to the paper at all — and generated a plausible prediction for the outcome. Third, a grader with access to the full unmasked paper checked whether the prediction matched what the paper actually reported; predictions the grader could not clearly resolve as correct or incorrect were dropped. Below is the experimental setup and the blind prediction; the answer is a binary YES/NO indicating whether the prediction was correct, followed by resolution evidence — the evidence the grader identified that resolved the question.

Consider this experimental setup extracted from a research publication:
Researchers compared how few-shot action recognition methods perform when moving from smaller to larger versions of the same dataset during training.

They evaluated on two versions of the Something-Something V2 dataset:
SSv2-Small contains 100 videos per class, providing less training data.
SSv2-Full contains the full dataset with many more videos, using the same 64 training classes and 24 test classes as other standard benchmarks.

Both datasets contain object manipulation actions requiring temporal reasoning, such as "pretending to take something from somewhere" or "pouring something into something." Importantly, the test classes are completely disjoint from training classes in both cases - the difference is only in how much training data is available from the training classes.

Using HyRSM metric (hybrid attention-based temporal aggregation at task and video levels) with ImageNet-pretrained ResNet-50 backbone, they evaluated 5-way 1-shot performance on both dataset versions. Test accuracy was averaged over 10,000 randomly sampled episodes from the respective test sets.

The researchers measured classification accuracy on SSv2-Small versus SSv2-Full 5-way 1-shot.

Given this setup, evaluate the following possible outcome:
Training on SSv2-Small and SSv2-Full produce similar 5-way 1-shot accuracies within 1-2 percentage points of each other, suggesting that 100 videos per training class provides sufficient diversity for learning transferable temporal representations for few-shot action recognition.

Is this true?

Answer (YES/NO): NO